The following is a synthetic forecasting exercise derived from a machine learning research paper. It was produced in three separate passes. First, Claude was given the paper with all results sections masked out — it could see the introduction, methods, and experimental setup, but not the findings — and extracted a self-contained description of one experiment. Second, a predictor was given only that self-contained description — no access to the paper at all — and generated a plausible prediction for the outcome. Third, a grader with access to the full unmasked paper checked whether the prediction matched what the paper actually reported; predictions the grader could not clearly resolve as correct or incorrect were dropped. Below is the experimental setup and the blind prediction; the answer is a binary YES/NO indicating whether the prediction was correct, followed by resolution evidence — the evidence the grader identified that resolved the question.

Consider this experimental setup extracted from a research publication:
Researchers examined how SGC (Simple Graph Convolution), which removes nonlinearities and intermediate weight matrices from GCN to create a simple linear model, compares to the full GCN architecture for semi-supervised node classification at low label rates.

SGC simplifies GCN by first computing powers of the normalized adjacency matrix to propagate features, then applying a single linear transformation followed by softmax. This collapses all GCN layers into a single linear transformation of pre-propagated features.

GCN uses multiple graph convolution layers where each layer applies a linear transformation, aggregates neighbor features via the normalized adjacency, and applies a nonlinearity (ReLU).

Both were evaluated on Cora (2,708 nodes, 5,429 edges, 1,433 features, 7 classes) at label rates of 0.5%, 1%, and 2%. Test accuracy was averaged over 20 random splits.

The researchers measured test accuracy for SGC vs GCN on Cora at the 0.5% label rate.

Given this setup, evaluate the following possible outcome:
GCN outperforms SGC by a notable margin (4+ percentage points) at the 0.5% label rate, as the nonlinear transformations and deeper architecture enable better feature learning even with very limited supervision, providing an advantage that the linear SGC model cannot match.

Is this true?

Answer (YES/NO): YES